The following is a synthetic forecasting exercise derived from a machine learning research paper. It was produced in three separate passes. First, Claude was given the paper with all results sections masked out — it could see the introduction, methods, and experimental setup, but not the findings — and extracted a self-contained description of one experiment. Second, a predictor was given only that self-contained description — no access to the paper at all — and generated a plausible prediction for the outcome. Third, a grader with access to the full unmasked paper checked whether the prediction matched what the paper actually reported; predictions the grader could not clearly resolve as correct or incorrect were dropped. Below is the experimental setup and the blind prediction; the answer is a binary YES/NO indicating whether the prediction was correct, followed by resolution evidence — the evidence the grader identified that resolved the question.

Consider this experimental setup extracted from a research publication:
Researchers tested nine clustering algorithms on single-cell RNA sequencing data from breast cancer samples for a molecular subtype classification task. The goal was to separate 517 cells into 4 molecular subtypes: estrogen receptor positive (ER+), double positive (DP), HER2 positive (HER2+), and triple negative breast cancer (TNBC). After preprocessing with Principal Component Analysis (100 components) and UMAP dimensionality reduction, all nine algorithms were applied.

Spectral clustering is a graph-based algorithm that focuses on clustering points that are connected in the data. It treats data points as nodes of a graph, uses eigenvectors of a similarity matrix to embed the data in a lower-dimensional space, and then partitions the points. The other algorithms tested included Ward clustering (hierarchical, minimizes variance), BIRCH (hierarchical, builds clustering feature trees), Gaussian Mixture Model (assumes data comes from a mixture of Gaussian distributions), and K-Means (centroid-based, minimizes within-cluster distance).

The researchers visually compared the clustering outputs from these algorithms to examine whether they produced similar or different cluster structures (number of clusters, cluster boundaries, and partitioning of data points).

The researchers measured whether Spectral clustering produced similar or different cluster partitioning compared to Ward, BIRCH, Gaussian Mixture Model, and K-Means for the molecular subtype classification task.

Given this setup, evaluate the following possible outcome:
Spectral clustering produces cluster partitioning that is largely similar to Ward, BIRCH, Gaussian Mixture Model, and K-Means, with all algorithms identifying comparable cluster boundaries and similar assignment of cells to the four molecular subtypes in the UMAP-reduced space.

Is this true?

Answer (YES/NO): YES